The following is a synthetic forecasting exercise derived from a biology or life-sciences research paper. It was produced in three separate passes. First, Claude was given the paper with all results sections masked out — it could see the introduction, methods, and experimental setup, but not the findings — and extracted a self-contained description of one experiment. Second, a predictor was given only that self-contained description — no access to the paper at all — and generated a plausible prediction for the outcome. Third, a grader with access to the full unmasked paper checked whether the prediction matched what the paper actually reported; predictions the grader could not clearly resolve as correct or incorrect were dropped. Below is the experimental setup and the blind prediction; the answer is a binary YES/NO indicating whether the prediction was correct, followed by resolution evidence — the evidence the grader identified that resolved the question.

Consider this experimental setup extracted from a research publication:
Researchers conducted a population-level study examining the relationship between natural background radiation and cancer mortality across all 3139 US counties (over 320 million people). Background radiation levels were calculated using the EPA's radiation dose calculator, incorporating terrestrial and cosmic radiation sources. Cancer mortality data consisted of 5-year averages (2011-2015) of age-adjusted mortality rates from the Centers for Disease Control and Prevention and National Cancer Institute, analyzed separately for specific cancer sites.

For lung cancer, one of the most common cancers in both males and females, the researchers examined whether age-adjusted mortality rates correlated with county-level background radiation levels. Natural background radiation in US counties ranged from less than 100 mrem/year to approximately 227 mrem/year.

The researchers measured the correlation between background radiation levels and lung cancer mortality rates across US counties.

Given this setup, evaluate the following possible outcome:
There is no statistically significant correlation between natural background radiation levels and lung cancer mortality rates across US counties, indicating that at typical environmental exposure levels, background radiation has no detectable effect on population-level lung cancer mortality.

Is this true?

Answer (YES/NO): NO